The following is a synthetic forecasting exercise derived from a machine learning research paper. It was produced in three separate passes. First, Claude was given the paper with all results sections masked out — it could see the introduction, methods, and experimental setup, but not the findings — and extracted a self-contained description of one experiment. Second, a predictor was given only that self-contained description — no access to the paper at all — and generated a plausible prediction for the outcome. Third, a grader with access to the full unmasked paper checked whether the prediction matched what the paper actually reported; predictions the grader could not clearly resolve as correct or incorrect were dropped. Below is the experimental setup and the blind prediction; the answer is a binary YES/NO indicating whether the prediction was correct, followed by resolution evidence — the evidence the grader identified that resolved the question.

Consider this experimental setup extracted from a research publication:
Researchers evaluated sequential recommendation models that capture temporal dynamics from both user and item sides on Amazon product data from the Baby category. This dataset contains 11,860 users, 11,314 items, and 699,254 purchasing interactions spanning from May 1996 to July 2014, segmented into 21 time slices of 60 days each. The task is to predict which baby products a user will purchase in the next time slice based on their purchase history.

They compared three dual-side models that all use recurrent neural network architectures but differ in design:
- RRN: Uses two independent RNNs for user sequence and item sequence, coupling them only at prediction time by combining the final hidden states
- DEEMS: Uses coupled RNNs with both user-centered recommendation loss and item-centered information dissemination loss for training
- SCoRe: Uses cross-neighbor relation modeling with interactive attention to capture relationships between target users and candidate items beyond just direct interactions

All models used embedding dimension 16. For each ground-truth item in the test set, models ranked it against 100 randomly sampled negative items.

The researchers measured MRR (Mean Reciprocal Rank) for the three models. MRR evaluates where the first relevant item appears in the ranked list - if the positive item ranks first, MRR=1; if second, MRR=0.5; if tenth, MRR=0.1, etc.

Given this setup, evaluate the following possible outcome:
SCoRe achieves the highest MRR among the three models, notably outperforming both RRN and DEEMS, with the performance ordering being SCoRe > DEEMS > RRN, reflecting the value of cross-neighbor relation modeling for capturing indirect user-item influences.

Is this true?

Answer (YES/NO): NO